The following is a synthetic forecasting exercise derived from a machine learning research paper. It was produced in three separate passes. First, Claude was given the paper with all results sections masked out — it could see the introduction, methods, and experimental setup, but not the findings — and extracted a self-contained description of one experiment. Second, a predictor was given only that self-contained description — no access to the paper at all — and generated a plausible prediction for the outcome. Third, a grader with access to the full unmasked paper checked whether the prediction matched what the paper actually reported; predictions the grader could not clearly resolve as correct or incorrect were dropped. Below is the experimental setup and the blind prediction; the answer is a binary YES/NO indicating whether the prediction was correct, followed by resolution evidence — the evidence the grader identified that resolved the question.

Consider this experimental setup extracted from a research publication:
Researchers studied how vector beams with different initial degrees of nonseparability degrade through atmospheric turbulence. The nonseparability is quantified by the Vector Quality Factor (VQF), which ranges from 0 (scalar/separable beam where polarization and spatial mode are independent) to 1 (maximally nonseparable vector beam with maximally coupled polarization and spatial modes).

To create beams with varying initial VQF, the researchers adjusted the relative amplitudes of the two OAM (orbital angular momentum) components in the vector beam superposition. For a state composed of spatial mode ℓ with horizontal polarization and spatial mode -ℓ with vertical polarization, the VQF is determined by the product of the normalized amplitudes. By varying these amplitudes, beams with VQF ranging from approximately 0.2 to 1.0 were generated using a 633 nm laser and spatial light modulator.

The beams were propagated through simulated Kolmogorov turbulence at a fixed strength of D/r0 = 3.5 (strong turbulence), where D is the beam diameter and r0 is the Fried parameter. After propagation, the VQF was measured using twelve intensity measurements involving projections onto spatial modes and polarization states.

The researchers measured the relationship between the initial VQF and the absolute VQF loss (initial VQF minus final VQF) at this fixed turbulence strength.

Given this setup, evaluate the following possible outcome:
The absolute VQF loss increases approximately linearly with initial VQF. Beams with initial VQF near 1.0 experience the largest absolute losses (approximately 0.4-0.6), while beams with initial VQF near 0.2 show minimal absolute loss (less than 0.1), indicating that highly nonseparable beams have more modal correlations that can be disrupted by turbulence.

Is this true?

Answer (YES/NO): NO